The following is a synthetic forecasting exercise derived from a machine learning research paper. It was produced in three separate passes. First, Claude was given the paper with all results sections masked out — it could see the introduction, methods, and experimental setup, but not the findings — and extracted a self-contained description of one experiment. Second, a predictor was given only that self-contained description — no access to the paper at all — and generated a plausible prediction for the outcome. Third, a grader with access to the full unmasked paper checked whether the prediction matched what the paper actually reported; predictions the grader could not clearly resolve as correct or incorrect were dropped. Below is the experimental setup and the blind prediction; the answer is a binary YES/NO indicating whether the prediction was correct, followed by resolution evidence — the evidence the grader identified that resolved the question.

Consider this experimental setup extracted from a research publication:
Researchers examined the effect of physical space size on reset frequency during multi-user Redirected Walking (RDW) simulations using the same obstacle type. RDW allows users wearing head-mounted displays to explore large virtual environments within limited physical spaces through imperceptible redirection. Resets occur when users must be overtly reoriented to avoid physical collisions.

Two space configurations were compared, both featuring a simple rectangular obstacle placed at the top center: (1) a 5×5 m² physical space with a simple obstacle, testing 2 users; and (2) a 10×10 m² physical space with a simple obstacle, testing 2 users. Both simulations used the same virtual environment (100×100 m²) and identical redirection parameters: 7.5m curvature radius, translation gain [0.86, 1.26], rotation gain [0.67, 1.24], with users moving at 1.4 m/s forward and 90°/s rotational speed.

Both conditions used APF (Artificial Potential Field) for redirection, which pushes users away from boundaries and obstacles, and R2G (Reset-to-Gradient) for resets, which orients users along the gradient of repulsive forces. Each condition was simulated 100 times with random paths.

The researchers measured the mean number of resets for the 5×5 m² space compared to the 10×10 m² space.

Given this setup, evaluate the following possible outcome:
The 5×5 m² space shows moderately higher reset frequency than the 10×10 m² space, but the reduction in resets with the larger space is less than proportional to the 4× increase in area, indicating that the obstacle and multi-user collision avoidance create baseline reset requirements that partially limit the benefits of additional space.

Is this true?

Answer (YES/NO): YES